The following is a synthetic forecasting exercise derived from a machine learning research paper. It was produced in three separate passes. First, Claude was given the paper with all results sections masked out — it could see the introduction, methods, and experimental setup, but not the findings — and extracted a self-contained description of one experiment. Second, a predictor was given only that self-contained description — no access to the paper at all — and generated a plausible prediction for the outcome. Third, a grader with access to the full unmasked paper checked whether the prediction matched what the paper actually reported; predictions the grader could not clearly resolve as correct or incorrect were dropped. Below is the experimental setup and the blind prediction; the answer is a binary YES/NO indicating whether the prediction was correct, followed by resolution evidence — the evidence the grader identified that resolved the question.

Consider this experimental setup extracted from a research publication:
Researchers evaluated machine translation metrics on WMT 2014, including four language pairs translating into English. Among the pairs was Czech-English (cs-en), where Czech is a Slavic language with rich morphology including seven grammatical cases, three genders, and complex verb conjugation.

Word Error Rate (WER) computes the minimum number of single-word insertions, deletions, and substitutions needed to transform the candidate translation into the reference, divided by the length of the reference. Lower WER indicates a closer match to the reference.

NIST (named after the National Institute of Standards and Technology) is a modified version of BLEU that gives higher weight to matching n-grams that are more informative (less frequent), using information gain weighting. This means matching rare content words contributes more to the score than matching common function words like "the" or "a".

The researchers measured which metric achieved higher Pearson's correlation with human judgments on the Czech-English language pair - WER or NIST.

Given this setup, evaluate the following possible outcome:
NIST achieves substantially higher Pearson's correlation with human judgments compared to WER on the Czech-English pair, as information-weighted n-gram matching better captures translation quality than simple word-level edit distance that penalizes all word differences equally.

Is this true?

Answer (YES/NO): NO